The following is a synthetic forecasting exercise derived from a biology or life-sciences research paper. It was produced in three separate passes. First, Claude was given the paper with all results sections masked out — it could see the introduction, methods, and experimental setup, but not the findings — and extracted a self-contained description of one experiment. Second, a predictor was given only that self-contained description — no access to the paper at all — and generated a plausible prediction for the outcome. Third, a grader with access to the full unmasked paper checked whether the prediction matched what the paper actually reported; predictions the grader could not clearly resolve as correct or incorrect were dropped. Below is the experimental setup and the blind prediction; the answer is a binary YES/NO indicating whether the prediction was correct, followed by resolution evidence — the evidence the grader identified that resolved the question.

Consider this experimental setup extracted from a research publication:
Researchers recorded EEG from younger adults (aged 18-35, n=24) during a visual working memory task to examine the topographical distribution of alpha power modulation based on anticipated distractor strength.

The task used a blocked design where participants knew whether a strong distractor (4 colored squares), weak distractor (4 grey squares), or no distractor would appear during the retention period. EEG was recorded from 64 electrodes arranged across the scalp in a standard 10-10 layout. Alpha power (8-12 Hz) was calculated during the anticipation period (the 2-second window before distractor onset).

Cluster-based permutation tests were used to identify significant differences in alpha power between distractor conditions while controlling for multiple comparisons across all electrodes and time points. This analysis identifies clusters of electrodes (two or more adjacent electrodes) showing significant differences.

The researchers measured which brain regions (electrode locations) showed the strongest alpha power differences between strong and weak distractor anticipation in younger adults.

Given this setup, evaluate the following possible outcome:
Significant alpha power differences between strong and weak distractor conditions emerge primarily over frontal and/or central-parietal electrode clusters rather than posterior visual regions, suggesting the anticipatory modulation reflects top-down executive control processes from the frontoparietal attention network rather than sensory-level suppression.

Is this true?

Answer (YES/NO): NO